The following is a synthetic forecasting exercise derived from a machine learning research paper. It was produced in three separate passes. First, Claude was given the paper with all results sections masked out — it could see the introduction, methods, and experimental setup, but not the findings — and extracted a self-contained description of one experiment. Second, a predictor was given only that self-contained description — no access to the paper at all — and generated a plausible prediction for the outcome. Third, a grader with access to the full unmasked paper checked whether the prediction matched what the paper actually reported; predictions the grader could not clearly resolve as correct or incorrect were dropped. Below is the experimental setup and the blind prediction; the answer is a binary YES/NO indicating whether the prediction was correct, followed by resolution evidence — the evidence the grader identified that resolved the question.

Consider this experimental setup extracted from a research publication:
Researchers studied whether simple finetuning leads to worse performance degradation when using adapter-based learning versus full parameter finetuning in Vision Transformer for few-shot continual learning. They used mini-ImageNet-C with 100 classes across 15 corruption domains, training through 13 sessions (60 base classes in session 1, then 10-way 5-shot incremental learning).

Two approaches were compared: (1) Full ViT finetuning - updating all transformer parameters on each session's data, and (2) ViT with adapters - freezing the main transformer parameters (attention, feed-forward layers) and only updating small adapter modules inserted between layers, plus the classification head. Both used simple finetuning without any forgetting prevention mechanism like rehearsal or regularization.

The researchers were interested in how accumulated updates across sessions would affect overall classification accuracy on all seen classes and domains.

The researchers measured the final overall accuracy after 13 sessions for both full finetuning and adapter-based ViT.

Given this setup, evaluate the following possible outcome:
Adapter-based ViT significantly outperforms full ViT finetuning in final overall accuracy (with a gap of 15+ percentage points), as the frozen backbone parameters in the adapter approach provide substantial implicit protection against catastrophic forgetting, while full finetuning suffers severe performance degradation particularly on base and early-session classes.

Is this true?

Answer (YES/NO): NO